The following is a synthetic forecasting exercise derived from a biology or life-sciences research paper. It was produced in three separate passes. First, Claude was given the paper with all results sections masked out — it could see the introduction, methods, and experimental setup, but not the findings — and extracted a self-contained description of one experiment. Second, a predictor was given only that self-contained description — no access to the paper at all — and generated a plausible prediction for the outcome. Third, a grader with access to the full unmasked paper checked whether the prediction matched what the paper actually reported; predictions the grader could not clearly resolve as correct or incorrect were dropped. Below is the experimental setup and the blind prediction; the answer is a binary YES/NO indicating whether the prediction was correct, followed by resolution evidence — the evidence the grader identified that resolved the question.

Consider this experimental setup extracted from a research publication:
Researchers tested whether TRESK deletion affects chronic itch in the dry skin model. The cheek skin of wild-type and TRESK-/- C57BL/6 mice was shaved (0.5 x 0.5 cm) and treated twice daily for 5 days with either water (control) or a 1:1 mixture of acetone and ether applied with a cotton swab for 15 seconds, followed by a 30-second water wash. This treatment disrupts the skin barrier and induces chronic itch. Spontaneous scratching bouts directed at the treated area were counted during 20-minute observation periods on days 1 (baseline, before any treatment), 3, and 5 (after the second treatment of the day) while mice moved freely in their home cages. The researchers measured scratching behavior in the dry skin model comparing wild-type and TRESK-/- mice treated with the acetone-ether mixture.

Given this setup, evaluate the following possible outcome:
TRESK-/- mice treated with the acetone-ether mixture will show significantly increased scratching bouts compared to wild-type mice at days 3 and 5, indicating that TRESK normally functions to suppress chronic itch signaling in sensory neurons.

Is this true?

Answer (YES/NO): NO